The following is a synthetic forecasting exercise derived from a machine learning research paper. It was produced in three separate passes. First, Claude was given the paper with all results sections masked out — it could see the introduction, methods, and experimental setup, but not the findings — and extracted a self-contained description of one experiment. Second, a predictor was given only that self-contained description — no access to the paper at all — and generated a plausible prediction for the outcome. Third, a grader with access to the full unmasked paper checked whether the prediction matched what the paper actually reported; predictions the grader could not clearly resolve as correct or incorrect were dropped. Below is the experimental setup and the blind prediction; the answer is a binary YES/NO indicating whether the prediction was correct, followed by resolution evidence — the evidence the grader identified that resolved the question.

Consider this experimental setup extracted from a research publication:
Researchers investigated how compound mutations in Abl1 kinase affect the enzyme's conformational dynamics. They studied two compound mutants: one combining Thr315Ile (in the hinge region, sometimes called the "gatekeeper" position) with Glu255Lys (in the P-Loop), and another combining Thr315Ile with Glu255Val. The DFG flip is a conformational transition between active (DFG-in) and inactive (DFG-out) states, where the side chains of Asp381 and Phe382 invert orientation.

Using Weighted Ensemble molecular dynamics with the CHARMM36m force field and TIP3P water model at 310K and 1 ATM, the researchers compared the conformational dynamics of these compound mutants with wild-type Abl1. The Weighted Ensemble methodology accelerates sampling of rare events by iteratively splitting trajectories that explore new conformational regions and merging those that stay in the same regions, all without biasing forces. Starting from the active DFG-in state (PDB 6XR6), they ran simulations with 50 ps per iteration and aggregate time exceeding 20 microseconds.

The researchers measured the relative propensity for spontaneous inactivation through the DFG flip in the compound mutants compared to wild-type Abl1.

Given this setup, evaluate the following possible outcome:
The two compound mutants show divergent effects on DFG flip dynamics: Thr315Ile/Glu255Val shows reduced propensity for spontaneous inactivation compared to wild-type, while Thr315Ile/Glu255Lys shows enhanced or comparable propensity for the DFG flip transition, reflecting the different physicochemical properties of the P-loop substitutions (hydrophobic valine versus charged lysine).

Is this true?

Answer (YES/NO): NO